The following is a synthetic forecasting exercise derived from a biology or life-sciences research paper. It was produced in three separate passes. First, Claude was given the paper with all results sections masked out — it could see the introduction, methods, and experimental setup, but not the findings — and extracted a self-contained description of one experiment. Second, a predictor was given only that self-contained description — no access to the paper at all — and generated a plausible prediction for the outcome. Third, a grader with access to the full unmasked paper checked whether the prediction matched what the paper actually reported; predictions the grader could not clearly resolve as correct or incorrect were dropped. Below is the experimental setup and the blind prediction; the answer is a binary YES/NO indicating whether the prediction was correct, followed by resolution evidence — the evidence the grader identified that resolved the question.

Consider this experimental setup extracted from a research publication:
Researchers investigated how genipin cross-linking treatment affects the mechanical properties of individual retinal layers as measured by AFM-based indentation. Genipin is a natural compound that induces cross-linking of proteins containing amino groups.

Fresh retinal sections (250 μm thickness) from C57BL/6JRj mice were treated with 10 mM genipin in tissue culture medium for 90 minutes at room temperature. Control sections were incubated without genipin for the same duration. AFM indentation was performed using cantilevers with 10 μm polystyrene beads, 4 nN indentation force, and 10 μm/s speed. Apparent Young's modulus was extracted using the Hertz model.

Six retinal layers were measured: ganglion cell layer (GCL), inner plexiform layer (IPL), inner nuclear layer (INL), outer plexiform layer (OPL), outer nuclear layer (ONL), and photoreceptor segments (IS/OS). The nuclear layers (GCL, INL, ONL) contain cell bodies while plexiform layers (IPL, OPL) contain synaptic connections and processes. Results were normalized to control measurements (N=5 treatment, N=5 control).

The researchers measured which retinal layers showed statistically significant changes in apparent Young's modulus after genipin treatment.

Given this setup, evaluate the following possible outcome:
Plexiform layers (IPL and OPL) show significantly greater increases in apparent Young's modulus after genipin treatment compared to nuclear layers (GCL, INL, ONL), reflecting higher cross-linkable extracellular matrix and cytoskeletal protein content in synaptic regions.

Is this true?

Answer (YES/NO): NO